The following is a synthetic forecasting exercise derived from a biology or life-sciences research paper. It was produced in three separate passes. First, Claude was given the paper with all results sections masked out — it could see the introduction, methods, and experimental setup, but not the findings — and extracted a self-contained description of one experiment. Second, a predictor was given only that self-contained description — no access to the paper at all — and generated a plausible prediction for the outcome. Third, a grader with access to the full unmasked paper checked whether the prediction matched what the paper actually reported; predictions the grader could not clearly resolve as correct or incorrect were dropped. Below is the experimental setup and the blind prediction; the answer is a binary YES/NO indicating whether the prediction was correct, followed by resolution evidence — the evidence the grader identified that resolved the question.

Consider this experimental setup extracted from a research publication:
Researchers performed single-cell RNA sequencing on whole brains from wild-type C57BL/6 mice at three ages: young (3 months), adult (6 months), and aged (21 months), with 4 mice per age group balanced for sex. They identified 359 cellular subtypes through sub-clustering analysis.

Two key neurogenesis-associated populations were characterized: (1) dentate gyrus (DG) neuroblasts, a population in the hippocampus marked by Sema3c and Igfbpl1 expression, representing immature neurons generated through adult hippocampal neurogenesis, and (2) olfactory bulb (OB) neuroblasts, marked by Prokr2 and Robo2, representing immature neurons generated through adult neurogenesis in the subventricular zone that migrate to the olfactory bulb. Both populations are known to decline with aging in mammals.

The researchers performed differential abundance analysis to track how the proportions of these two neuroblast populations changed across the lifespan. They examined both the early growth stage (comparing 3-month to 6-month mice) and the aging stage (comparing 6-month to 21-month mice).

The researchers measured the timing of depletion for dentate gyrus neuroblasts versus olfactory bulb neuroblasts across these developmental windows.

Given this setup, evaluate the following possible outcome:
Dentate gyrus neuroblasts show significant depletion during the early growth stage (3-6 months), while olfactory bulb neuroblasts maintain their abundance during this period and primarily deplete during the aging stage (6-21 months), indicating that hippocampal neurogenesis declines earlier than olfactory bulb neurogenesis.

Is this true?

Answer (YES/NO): YES